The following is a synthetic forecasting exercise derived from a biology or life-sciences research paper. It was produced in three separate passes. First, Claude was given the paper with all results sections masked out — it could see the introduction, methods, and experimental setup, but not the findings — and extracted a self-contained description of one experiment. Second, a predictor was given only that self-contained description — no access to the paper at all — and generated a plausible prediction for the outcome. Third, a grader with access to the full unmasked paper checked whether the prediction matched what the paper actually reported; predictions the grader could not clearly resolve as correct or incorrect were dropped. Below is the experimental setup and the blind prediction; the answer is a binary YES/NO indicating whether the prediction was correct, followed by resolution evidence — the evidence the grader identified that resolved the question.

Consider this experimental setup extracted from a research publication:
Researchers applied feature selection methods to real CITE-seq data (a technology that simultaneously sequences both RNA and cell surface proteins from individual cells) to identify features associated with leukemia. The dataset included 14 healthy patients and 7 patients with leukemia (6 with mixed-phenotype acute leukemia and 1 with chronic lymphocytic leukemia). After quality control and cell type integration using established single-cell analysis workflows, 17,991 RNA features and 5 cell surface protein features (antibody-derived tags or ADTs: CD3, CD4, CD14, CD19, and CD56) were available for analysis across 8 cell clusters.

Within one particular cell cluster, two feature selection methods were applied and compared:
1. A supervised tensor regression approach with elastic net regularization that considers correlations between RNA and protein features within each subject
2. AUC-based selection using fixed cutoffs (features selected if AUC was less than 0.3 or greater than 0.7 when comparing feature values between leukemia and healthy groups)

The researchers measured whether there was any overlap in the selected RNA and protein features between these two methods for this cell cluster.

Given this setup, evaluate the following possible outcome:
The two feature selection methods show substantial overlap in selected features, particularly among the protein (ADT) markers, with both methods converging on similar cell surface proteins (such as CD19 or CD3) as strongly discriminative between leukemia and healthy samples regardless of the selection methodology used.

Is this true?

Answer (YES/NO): NO